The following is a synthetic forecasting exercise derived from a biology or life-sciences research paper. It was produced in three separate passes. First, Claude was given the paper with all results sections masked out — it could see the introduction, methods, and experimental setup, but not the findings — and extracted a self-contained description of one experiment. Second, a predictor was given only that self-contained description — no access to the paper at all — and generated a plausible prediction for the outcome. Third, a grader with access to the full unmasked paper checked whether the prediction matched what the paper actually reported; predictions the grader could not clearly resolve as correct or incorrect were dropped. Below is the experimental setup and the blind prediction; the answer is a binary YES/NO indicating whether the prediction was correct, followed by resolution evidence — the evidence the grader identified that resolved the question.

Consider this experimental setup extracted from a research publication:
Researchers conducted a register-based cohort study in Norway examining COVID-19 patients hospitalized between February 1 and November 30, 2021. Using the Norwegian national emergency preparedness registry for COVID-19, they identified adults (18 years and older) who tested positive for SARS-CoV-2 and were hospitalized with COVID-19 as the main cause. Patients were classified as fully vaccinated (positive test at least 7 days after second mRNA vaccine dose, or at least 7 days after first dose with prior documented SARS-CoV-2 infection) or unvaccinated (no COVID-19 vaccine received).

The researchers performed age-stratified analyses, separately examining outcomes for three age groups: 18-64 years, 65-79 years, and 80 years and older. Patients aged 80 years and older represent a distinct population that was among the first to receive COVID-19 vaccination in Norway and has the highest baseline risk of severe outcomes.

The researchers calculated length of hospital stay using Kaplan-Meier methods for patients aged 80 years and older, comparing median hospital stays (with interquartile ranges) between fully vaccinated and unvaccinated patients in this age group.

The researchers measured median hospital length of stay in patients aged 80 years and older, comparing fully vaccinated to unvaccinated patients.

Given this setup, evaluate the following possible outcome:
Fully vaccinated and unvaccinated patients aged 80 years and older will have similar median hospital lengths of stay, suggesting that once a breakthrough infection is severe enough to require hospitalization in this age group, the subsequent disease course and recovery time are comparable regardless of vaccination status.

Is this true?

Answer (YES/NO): YES